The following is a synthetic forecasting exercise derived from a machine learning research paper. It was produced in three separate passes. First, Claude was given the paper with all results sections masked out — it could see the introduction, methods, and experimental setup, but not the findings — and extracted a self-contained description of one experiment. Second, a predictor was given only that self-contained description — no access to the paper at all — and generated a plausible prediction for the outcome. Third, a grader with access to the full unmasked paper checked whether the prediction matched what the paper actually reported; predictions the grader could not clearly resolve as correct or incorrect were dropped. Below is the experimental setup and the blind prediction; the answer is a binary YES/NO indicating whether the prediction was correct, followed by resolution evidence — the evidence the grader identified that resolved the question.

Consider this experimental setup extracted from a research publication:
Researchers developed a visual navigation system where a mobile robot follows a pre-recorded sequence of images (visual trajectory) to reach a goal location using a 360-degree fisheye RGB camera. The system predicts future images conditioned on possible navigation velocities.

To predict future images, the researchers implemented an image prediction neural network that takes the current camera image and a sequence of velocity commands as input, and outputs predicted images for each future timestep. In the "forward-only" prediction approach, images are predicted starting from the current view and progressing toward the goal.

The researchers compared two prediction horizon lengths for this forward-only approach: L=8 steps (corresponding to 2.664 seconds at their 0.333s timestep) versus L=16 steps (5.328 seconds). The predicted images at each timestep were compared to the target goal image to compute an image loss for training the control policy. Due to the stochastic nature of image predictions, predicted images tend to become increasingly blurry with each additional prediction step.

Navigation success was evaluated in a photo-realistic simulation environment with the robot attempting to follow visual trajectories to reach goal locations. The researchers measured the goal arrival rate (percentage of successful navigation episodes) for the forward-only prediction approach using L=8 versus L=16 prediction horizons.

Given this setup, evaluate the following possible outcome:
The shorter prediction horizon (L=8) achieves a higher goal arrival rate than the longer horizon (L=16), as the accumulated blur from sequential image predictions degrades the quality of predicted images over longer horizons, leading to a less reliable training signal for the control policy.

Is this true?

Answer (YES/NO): YES